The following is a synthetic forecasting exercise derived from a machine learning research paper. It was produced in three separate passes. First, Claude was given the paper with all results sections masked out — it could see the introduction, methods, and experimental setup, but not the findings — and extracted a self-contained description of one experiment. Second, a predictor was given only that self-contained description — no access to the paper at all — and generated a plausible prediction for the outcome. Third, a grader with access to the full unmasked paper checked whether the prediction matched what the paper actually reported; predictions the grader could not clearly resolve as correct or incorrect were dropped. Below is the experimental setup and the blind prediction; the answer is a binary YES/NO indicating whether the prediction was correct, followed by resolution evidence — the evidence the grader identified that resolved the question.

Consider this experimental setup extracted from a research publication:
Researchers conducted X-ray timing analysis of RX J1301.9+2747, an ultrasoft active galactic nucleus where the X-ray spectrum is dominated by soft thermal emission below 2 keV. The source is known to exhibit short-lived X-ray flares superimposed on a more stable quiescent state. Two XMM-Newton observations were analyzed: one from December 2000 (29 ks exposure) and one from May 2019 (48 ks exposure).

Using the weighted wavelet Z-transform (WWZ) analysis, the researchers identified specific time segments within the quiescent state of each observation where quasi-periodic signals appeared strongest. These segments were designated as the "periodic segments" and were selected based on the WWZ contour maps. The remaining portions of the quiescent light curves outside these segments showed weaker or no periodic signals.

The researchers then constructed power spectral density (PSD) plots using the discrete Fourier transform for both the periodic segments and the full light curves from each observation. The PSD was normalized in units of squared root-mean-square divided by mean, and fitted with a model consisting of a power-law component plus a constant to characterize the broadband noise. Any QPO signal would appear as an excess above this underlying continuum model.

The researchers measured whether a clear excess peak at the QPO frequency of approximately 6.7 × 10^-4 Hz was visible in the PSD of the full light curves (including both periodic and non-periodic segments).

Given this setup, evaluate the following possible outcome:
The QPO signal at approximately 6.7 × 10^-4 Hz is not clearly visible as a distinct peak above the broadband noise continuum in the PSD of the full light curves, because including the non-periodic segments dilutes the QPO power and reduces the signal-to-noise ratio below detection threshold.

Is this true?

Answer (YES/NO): YES